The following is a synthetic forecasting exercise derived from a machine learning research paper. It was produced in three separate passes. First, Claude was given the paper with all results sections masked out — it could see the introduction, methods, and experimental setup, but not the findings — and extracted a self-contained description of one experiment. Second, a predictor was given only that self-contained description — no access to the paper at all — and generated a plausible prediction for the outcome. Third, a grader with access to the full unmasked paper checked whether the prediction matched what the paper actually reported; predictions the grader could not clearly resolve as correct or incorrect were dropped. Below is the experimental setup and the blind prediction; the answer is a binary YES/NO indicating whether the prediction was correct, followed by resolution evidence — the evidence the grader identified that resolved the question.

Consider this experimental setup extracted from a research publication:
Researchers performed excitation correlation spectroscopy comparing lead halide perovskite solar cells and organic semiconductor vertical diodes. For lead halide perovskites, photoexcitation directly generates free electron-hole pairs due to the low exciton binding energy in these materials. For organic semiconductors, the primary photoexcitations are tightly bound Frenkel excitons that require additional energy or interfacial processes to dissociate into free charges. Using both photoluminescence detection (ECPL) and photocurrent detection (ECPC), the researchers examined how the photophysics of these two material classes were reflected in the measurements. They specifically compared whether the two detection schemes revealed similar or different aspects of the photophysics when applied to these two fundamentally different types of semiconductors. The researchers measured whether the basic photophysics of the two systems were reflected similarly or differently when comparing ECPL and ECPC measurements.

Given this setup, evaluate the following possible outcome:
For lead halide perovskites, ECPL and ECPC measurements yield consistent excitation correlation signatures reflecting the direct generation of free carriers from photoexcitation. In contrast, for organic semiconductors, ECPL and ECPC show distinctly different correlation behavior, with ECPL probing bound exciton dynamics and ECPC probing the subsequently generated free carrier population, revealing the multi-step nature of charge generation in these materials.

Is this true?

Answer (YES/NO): NO